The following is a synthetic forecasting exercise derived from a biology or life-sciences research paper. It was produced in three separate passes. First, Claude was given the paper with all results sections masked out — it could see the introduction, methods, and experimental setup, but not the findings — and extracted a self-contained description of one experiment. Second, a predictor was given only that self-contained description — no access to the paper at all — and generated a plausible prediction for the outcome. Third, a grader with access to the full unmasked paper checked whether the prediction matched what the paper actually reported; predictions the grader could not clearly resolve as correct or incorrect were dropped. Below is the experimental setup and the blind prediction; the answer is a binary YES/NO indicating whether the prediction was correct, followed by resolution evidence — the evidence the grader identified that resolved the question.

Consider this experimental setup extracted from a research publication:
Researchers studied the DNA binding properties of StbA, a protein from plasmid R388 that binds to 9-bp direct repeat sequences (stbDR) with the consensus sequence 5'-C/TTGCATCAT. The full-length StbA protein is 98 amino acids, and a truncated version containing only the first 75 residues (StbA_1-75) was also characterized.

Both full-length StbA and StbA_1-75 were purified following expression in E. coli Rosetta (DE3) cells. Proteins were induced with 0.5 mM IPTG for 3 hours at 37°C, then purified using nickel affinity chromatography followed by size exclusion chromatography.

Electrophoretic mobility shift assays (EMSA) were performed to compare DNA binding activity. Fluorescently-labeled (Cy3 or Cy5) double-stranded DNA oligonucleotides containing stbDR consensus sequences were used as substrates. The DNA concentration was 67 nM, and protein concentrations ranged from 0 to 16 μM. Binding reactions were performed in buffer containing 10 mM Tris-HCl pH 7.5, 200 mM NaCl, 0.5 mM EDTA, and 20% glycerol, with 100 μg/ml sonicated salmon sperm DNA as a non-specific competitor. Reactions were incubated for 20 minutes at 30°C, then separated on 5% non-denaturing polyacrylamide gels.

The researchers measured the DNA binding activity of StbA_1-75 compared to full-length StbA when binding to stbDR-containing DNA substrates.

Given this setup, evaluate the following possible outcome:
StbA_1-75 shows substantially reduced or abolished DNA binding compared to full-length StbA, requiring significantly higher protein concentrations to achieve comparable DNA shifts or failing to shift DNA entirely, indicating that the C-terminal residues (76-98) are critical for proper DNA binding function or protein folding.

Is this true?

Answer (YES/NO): NO